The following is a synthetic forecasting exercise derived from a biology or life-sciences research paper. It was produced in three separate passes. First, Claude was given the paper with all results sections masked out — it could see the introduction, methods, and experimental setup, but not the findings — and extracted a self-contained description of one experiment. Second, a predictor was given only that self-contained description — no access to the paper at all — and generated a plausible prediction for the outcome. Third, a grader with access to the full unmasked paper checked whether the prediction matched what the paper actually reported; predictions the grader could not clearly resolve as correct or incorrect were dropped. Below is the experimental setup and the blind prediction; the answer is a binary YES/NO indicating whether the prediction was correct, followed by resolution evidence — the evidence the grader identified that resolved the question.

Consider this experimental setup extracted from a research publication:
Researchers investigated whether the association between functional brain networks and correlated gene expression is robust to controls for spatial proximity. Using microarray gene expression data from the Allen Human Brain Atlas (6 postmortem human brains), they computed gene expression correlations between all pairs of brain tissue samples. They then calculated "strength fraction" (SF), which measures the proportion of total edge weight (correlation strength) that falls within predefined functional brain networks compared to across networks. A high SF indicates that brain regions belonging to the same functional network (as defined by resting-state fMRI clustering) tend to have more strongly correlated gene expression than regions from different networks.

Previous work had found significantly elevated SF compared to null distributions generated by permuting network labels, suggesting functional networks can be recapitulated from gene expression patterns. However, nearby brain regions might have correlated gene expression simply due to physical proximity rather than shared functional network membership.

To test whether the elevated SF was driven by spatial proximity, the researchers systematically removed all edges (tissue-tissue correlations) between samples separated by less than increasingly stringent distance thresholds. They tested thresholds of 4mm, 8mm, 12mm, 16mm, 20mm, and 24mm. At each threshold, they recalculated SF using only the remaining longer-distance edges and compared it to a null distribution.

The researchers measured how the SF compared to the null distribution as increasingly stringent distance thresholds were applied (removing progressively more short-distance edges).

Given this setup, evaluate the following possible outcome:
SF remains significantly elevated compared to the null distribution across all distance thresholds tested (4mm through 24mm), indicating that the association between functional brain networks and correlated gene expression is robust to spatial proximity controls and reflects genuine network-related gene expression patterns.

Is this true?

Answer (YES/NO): NO